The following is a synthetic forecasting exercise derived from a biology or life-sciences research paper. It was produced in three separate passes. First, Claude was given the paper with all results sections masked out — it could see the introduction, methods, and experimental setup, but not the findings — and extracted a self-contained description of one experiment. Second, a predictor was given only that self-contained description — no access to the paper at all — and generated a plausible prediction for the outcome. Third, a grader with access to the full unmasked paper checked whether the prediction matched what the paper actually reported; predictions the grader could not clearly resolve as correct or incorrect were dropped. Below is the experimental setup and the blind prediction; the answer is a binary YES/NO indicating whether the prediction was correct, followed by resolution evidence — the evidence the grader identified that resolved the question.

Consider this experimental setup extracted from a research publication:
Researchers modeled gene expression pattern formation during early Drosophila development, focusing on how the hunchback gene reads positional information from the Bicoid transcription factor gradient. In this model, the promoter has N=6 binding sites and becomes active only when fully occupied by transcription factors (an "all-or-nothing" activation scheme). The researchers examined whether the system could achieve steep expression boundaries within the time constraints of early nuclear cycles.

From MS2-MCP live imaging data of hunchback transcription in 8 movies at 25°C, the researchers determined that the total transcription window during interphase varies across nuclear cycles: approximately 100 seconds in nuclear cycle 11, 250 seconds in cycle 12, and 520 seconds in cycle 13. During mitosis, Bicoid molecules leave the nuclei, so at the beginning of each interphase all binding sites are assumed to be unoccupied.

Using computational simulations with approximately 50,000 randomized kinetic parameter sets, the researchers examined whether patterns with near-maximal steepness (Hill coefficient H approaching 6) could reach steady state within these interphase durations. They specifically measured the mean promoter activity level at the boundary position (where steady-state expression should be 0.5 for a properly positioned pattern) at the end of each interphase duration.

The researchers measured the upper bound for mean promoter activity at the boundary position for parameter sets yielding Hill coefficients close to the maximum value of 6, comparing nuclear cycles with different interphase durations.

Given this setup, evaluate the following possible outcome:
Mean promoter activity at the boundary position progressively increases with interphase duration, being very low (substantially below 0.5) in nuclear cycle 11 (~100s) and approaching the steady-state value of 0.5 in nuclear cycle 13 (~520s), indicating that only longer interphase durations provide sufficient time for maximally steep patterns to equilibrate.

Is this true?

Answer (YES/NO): NO